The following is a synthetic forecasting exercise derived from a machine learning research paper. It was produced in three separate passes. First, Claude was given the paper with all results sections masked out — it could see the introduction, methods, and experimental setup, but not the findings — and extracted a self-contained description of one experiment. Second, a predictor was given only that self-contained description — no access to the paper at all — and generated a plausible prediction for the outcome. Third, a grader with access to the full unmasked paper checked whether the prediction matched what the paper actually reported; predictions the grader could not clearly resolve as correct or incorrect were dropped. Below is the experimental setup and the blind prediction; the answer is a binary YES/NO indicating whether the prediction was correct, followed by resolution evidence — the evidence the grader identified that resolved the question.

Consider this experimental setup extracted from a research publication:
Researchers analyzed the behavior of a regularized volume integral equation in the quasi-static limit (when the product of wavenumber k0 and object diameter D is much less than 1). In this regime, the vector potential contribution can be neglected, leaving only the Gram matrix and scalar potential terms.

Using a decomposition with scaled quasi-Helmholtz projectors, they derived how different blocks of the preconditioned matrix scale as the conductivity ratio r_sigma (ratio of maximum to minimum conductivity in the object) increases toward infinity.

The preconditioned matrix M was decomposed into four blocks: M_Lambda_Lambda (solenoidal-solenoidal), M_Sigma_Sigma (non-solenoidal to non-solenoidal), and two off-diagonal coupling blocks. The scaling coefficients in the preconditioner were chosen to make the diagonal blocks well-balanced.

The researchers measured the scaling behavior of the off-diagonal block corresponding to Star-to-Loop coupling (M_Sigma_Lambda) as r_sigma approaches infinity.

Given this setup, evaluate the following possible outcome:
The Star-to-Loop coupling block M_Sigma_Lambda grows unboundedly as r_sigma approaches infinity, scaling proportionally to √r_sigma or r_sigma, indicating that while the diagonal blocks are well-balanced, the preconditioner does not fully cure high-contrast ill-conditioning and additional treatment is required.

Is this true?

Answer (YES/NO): NO